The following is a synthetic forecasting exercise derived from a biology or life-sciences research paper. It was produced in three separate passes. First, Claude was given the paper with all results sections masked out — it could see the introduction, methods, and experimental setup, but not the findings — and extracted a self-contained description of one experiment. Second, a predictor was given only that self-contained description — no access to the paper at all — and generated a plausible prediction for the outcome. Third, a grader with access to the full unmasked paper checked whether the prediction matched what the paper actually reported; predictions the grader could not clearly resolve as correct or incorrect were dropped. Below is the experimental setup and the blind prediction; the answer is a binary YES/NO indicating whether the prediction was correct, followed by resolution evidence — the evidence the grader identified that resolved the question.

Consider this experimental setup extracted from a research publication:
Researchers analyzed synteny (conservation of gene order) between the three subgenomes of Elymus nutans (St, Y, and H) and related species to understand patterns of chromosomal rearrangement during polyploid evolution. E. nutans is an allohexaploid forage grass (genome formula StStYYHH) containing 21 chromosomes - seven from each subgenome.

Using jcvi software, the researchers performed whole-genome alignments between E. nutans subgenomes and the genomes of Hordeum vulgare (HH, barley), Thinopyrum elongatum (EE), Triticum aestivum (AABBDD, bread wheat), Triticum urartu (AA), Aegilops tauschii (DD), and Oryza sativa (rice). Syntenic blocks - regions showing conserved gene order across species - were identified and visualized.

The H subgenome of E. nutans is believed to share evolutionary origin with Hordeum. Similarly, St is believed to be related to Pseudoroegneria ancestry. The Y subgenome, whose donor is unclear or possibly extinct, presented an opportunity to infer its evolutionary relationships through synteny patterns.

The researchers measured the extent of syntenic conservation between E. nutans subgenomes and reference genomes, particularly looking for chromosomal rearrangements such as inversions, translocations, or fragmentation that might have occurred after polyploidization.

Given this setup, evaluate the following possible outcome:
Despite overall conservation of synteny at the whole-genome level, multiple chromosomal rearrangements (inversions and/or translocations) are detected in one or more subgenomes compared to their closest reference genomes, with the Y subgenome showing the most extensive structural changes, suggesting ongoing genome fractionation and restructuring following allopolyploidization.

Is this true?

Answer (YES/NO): NO